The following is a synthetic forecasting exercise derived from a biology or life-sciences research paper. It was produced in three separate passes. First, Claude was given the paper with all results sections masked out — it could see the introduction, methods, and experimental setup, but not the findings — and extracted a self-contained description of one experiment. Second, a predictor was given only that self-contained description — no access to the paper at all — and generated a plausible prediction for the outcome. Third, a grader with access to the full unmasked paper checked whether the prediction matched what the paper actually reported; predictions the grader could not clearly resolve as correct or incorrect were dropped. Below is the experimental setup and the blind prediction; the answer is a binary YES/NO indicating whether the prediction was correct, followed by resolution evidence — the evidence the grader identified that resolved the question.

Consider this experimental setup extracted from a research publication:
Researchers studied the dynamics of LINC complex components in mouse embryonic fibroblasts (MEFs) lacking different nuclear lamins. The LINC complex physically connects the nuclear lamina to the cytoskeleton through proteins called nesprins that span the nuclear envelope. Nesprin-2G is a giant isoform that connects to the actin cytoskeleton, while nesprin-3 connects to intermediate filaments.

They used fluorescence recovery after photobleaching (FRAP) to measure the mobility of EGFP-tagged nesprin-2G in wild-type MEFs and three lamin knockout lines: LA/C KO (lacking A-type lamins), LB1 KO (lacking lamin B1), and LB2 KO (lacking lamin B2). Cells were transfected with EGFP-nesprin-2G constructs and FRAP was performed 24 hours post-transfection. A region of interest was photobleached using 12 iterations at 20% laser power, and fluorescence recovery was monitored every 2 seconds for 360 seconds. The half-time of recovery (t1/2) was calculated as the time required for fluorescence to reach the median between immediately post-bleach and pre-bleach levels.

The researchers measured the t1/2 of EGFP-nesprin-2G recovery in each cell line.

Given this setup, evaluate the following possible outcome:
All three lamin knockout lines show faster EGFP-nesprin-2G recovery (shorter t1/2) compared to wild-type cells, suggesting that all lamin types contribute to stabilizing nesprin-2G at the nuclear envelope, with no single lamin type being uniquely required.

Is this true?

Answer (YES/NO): NO